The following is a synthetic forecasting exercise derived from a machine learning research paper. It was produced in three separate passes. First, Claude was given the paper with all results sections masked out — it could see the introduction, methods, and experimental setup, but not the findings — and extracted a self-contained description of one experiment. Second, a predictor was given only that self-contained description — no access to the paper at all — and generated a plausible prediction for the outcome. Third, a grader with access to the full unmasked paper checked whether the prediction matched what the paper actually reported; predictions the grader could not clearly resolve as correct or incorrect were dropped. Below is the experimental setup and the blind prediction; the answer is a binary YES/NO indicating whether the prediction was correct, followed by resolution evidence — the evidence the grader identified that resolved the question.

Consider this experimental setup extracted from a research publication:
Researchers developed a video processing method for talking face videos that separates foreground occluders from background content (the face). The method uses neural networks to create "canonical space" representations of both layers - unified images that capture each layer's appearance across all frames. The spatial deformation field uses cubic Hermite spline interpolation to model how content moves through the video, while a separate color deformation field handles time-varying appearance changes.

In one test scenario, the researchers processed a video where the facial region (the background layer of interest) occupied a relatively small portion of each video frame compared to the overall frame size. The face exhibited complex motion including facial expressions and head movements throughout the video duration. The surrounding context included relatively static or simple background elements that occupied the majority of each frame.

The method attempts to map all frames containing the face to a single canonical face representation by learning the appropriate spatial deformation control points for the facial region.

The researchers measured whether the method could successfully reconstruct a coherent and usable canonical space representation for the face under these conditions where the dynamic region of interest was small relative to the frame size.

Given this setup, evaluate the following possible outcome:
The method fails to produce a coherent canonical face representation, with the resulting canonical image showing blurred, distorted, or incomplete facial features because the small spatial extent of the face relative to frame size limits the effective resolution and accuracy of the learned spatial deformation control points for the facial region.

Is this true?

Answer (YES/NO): YES